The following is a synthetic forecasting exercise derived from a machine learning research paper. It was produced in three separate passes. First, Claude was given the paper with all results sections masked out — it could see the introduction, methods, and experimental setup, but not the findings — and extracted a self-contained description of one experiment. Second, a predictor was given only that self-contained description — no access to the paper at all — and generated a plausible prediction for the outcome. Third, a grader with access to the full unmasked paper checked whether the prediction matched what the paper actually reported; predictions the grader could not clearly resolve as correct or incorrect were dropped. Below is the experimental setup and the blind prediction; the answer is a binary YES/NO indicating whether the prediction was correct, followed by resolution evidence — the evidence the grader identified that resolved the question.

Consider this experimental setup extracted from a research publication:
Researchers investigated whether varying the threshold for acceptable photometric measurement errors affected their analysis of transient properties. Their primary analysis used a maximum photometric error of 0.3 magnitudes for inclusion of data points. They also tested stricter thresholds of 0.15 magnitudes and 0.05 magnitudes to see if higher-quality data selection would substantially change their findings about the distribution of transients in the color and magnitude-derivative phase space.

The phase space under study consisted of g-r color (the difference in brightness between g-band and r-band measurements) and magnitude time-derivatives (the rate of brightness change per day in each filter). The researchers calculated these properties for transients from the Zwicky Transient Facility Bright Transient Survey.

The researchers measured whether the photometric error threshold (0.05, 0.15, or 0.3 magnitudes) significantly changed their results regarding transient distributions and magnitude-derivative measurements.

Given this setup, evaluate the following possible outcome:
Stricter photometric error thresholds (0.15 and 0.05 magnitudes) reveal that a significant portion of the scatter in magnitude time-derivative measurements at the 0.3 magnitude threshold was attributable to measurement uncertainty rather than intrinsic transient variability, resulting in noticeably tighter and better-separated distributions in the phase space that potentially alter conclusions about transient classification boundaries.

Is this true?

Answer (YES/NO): NO